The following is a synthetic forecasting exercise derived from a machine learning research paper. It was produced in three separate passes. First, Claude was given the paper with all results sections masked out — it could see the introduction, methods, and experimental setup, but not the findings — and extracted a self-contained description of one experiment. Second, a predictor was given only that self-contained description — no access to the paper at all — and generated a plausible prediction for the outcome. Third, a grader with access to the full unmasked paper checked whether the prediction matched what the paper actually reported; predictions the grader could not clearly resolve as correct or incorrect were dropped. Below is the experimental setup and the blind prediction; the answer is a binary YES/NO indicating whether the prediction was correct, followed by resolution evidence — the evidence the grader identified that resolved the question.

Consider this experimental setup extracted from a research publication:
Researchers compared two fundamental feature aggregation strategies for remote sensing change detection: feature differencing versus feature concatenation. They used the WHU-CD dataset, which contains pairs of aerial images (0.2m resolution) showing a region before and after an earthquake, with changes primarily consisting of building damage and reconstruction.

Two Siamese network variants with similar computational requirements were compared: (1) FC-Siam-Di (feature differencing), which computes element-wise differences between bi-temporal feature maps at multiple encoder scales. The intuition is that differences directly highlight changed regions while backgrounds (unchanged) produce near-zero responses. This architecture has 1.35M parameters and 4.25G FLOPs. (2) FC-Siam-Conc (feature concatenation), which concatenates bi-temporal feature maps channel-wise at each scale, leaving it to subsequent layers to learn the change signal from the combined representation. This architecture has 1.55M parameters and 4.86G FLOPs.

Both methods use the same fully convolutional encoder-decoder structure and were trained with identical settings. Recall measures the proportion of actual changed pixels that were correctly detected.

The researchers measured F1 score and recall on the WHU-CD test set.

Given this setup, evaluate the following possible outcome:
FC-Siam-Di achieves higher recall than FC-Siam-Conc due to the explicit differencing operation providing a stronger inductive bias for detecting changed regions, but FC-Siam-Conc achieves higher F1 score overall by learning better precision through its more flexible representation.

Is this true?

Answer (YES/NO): YES